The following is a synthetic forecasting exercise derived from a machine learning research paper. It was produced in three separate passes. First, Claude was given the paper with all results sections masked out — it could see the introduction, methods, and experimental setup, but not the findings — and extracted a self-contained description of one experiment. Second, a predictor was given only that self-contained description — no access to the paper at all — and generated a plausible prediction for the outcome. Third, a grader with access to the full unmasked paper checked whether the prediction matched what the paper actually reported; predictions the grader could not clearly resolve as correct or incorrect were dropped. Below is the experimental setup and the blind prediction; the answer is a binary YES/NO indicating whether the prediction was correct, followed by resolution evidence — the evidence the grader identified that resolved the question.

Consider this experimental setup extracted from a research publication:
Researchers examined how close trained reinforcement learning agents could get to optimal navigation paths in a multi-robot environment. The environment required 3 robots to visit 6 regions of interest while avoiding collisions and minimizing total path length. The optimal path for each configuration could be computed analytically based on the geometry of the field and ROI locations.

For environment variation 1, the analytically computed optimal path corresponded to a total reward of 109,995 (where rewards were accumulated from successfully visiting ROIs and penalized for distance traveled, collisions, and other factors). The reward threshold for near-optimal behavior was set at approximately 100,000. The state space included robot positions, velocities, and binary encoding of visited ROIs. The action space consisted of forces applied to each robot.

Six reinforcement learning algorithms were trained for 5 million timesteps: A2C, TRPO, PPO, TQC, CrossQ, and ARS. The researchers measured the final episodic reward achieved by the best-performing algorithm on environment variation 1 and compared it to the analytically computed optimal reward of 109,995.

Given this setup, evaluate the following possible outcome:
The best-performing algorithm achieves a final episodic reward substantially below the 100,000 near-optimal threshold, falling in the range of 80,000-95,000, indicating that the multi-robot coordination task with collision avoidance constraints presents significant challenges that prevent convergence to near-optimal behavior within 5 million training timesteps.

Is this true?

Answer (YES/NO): NO